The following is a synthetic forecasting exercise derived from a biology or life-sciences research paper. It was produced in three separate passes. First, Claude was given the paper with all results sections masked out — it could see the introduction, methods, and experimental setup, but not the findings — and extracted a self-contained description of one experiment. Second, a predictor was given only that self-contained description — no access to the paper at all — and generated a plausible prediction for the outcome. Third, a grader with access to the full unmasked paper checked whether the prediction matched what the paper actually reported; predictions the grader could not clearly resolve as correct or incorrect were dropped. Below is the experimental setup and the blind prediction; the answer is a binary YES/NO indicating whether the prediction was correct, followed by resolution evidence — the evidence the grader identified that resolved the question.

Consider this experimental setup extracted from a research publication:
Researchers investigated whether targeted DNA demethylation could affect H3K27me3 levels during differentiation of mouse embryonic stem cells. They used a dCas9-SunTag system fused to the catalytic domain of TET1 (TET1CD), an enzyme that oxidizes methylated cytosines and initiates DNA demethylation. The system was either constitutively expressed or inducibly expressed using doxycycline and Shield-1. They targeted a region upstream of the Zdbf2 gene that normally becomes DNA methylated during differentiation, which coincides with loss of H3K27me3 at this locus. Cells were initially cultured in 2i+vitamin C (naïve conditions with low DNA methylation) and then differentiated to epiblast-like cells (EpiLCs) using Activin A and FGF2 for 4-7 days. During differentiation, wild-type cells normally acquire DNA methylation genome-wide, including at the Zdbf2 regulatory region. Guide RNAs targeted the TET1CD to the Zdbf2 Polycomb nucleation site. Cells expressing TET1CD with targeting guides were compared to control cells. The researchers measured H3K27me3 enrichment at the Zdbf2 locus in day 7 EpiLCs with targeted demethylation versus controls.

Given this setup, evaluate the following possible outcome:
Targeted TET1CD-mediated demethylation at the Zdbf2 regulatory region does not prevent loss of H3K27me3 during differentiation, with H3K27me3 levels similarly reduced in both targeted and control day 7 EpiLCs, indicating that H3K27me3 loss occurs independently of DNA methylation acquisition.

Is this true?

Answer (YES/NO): NO